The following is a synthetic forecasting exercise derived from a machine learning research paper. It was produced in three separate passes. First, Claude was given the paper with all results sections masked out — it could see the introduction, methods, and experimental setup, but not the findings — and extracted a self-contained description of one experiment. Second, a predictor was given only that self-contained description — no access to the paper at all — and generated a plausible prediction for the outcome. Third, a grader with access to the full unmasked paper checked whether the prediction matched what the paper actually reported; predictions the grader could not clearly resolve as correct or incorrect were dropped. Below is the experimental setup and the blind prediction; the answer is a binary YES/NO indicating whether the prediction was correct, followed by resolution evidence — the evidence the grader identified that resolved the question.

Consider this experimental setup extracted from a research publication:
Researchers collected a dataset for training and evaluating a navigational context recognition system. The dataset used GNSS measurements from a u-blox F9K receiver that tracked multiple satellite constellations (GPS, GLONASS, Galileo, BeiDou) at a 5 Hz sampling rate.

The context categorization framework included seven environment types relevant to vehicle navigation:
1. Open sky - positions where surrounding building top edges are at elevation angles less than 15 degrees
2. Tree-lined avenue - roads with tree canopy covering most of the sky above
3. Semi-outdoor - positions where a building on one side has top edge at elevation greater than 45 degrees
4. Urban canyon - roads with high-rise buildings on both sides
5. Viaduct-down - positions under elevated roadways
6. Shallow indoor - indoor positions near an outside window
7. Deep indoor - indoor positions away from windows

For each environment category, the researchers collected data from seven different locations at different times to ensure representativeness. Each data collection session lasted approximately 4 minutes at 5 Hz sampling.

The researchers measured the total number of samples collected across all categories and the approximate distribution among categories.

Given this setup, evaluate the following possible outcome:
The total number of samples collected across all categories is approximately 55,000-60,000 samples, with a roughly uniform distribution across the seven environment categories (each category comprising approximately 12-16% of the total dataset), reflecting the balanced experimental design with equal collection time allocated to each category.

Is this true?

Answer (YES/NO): YES